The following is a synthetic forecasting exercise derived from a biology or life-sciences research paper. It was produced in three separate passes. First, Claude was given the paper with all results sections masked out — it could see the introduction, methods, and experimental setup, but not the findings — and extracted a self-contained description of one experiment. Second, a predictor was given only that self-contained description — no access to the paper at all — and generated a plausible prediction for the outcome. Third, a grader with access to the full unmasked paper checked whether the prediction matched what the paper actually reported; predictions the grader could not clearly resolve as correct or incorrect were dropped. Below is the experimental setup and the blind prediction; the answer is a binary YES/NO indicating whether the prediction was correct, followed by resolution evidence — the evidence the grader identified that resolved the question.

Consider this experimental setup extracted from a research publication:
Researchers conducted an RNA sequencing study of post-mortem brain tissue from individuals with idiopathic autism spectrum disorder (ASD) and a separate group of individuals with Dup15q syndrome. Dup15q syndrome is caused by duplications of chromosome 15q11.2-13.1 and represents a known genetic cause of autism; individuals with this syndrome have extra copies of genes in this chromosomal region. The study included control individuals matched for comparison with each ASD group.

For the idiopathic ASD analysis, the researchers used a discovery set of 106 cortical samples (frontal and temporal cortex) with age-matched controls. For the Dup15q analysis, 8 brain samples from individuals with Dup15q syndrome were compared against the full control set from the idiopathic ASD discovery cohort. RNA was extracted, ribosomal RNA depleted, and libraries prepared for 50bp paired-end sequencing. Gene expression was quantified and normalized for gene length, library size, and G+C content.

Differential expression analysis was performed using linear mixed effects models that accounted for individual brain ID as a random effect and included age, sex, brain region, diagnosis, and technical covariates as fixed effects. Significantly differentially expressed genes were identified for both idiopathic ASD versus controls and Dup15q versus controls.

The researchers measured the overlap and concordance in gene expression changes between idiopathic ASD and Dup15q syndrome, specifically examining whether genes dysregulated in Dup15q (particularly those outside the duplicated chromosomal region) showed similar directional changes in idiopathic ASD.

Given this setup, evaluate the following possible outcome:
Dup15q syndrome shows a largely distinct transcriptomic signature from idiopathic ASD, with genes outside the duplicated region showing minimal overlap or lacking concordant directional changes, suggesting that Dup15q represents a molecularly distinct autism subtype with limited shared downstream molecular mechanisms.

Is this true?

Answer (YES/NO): NO